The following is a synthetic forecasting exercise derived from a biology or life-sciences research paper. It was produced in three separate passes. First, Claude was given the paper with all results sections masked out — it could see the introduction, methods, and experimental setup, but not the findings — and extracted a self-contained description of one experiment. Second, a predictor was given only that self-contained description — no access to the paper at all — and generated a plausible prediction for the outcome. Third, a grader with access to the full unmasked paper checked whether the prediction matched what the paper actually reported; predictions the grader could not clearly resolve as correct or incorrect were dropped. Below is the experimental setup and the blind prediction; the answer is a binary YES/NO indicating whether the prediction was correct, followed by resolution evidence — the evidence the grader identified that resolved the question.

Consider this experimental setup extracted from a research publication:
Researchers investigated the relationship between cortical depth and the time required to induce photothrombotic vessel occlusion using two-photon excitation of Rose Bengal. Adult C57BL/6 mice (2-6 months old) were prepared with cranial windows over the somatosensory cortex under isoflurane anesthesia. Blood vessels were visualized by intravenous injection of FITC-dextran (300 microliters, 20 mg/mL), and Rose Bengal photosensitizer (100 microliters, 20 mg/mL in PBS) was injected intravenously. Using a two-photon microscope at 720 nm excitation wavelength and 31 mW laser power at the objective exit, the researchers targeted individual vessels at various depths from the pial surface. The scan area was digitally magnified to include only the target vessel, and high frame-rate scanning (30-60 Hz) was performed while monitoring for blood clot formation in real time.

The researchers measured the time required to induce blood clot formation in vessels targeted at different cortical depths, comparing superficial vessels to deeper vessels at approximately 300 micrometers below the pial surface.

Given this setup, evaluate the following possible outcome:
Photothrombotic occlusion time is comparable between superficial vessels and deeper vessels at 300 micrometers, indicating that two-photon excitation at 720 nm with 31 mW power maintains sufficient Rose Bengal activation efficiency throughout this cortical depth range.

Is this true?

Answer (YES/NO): NO